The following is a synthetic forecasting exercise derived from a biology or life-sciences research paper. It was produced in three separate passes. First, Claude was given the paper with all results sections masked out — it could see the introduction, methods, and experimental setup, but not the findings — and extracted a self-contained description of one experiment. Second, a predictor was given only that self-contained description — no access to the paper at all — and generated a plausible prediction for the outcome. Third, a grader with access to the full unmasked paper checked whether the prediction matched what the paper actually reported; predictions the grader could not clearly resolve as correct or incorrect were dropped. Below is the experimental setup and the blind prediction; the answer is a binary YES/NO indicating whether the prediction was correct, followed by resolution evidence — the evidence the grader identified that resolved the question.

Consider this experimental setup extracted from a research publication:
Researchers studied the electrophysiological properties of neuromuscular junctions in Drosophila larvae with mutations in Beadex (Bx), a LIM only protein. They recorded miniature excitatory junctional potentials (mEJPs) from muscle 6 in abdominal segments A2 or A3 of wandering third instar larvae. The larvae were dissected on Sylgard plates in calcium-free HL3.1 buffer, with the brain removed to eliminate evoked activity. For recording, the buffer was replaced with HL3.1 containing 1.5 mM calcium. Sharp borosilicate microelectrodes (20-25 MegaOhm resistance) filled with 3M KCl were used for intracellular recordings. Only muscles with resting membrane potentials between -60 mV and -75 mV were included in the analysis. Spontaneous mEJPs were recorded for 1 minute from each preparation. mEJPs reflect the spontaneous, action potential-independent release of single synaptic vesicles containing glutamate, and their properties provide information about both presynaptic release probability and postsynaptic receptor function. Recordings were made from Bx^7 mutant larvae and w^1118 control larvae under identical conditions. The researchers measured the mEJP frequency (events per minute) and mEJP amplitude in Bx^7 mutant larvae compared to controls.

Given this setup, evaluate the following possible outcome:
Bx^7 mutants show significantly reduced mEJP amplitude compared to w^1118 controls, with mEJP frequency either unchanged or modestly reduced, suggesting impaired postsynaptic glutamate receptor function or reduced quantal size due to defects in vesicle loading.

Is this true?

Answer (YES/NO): NO